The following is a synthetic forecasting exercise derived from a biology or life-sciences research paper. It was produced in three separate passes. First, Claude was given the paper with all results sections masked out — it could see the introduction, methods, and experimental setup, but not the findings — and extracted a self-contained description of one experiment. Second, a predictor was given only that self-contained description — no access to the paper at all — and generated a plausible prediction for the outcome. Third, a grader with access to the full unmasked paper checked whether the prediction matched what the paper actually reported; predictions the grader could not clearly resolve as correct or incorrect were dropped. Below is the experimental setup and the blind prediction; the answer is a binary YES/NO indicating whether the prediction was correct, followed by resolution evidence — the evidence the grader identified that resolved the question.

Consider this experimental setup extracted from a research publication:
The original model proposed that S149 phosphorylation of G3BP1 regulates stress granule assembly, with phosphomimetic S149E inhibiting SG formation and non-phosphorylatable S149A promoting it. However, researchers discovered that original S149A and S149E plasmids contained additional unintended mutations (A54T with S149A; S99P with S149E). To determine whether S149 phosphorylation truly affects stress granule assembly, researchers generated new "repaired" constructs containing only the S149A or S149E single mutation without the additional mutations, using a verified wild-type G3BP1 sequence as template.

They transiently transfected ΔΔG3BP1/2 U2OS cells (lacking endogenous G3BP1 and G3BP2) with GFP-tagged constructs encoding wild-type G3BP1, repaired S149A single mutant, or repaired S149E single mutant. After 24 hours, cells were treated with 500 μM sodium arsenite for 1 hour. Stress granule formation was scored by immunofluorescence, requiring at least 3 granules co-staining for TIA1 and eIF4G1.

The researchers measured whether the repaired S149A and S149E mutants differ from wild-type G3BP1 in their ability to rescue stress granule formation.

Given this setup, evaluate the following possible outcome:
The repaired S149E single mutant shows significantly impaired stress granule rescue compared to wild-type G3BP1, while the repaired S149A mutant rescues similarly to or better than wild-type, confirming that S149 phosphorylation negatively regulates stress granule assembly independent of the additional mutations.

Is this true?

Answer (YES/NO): NO